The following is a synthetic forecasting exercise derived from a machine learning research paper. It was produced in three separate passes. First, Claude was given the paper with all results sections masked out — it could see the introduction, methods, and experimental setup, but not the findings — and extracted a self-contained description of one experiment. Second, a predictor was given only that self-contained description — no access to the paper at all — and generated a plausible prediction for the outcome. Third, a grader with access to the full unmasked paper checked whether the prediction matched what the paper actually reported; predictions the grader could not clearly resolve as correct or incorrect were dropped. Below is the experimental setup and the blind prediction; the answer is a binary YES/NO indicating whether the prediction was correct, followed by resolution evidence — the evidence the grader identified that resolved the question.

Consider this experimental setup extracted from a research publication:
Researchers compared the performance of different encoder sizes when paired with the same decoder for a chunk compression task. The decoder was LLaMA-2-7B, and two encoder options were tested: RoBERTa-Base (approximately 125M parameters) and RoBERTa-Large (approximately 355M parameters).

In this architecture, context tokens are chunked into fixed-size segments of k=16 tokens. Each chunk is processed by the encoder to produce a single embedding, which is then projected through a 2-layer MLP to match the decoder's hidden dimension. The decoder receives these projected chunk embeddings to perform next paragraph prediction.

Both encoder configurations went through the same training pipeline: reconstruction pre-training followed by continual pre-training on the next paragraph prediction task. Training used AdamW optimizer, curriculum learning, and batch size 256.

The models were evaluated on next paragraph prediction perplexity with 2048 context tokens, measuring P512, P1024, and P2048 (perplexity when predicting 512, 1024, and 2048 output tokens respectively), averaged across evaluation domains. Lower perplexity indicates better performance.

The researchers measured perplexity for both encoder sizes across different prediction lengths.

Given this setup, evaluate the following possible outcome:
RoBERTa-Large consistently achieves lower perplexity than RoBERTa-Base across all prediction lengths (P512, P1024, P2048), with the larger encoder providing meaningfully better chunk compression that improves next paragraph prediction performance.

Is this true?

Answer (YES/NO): NO